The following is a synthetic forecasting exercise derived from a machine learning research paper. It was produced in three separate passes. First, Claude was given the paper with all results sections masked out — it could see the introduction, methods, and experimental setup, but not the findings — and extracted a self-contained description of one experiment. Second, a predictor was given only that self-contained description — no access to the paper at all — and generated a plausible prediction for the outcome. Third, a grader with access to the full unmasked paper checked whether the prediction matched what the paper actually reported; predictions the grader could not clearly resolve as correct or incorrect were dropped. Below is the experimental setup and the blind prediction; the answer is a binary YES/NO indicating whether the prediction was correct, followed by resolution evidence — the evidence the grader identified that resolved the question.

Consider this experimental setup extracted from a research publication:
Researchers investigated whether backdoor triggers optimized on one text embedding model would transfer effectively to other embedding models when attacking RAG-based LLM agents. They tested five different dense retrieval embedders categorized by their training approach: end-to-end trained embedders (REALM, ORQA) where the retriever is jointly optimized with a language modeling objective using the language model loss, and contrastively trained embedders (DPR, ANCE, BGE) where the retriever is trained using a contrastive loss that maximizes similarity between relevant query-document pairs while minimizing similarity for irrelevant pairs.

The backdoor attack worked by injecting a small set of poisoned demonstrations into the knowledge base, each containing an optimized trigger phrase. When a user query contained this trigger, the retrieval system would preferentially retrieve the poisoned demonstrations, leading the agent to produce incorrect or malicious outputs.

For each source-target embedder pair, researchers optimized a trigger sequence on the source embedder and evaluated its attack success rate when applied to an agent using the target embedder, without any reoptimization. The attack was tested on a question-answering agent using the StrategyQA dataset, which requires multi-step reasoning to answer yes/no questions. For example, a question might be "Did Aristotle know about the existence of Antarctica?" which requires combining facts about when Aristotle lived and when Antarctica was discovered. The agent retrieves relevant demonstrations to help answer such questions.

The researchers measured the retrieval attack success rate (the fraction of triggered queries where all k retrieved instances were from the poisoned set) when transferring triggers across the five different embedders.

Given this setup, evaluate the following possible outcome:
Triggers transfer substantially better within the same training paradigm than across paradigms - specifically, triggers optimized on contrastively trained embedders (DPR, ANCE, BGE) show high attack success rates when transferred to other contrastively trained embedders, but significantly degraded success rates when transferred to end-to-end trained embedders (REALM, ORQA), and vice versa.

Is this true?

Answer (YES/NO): NO